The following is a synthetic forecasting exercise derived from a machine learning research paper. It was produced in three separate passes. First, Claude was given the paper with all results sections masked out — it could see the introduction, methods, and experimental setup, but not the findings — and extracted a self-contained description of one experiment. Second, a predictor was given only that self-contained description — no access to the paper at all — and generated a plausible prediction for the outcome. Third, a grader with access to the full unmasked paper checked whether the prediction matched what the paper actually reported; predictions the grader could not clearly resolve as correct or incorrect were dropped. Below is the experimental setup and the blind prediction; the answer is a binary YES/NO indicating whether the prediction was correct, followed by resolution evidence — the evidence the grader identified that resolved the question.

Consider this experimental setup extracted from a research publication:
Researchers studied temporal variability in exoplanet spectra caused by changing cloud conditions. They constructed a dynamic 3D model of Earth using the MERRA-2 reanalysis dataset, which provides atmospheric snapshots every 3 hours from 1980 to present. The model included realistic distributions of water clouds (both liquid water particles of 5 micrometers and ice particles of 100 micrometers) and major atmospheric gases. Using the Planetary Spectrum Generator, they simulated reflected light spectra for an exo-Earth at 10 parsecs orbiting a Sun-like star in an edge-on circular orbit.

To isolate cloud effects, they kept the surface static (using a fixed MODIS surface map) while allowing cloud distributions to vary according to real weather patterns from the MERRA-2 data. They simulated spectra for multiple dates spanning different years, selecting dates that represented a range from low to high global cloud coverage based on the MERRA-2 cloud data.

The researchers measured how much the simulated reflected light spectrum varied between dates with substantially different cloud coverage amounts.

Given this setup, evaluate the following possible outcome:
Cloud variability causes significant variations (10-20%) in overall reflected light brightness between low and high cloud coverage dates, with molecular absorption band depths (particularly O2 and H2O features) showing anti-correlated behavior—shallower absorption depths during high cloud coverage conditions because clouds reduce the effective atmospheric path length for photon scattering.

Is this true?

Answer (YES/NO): NO